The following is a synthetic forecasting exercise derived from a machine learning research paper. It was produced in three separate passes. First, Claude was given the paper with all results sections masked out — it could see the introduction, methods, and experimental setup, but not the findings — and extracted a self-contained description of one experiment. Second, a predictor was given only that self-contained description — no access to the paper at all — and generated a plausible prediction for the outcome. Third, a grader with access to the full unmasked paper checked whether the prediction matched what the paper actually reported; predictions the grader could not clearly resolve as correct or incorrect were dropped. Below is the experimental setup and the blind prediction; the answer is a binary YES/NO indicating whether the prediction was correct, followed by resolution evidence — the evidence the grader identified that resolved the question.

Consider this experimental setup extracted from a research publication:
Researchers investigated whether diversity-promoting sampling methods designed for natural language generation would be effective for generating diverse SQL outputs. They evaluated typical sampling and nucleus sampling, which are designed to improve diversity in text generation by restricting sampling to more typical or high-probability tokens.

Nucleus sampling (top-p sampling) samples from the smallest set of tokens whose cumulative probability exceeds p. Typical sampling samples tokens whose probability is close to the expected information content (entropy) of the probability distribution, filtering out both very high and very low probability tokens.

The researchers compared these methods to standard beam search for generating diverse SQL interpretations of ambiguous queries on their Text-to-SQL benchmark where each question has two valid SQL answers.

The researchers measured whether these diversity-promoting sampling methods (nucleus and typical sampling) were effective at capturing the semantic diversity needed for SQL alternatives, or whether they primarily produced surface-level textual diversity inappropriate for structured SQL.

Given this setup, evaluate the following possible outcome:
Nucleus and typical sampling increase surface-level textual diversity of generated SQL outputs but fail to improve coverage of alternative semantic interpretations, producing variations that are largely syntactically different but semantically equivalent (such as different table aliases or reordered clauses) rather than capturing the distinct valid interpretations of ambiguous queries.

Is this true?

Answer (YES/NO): NO